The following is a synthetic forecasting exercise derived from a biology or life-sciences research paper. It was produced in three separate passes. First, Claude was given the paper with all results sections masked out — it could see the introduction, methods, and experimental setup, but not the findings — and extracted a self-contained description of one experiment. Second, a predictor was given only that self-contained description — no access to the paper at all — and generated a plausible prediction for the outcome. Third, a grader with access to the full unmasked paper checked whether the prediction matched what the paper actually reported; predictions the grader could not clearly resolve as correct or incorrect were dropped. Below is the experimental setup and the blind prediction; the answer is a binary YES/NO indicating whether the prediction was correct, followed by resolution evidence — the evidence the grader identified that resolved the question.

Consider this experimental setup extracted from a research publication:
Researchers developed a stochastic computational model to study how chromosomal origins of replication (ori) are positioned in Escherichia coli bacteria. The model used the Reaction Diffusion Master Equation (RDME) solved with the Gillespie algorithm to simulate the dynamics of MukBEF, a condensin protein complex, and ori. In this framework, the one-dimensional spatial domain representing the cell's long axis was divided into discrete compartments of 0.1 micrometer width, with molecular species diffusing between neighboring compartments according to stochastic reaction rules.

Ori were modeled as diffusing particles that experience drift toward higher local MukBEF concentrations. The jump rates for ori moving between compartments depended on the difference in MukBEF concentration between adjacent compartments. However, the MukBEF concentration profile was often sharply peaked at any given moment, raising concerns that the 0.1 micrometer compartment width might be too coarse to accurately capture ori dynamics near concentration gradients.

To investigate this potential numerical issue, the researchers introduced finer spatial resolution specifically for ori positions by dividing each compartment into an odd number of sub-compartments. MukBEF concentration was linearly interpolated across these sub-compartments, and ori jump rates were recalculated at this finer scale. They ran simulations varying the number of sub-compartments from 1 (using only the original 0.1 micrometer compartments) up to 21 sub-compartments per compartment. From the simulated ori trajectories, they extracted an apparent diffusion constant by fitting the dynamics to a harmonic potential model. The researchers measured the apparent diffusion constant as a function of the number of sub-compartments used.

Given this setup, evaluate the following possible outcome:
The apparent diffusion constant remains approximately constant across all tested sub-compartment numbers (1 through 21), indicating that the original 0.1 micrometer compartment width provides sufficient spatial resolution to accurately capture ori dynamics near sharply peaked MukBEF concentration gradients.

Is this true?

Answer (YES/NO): NO